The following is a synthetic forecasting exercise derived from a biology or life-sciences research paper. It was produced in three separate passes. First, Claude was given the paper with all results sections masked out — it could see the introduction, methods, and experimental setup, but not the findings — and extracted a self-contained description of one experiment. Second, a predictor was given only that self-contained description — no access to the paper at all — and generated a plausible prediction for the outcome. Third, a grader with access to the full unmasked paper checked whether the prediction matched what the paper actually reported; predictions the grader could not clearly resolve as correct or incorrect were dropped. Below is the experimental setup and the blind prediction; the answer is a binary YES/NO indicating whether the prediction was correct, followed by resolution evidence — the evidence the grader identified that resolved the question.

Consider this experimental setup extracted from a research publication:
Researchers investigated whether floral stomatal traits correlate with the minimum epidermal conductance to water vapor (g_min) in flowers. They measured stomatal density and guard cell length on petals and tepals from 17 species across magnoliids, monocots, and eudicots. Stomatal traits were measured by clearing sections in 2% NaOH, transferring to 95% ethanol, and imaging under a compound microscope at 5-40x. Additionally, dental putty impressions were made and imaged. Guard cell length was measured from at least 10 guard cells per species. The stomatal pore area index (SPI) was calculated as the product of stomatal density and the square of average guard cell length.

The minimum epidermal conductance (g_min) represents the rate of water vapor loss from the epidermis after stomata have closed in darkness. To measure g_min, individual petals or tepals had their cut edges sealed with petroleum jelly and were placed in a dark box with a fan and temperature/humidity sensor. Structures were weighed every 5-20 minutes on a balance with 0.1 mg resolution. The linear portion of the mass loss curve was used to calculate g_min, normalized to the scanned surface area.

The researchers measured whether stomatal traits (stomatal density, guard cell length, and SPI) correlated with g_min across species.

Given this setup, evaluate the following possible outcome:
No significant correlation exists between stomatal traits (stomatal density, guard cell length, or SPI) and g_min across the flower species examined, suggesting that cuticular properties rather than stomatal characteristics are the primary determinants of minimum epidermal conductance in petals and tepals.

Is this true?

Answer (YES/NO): YES